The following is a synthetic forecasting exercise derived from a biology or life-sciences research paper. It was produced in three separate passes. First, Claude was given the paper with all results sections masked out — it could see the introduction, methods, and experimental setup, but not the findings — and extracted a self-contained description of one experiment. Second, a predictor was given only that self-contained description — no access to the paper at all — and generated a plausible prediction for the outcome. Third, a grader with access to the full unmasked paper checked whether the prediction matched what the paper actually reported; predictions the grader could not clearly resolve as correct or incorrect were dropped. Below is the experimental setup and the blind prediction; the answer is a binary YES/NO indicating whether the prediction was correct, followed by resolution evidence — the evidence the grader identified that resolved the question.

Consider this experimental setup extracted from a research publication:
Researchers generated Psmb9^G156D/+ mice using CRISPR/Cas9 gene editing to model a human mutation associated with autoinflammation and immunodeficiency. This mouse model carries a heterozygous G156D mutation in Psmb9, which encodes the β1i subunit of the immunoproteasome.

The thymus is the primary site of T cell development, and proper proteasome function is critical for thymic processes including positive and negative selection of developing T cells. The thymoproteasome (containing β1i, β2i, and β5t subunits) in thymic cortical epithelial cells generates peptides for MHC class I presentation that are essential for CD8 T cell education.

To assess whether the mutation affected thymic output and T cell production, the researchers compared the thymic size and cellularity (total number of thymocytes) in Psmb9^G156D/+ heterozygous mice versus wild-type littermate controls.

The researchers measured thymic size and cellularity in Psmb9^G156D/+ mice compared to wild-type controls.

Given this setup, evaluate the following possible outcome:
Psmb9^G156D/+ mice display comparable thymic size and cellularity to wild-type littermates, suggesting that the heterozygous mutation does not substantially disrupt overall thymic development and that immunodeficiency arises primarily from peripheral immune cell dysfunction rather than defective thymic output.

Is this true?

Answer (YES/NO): NO